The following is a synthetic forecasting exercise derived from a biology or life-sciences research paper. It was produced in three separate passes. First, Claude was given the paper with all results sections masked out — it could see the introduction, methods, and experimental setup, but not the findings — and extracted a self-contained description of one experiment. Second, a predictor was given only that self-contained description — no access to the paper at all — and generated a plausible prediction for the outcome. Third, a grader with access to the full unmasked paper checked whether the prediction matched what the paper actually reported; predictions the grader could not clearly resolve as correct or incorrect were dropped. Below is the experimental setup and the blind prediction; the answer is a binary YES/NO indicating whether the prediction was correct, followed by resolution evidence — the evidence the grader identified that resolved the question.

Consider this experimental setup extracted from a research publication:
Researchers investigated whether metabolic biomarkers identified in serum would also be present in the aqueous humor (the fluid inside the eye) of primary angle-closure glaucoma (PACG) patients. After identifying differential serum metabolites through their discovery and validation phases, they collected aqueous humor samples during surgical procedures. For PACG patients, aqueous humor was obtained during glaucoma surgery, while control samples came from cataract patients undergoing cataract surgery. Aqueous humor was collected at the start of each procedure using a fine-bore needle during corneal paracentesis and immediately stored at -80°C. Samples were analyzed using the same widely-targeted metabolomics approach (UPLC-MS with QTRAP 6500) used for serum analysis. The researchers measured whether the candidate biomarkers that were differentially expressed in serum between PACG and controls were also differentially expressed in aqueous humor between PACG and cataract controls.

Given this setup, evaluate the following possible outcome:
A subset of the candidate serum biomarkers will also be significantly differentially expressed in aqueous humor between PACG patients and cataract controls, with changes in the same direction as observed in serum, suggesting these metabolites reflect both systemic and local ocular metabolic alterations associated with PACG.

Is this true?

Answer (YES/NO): YES